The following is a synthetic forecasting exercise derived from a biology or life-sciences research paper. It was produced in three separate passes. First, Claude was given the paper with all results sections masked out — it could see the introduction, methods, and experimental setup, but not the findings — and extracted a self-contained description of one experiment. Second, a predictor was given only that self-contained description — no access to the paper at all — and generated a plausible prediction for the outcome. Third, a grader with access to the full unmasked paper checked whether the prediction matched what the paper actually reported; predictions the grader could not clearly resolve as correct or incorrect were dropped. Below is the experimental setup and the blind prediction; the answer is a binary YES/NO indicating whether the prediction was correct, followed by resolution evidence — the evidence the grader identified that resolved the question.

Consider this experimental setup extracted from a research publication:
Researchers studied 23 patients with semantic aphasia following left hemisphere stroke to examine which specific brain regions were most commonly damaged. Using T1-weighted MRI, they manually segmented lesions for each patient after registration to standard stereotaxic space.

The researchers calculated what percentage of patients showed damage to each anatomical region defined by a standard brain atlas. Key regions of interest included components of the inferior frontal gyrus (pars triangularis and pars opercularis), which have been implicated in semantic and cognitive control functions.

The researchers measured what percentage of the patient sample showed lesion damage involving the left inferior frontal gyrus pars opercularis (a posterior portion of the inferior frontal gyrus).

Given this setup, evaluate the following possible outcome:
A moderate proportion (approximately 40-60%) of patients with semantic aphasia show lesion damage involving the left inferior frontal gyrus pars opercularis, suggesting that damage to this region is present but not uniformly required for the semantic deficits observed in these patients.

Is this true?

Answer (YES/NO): NO